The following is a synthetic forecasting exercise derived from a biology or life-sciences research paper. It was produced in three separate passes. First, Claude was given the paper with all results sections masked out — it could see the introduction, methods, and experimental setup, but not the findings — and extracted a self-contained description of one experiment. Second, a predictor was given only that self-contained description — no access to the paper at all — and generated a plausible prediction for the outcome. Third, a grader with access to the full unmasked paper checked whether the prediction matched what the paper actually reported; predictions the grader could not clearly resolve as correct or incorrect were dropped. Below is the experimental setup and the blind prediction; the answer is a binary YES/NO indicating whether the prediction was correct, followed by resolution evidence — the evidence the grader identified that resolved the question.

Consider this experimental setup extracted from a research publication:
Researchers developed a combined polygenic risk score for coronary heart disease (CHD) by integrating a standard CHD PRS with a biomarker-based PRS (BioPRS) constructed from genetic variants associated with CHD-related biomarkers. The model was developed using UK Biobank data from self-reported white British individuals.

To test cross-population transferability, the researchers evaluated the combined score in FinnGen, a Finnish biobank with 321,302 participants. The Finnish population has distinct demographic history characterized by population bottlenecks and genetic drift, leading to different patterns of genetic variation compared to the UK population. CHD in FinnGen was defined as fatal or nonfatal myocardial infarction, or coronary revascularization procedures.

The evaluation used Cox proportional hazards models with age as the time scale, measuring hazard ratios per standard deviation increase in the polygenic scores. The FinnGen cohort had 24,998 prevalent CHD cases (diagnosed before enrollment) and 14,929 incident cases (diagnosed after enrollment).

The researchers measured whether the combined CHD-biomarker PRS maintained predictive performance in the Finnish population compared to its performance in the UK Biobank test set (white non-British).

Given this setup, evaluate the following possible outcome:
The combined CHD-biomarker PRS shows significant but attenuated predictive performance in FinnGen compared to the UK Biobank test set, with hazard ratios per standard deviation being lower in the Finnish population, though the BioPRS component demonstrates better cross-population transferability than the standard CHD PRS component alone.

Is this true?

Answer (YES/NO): NO